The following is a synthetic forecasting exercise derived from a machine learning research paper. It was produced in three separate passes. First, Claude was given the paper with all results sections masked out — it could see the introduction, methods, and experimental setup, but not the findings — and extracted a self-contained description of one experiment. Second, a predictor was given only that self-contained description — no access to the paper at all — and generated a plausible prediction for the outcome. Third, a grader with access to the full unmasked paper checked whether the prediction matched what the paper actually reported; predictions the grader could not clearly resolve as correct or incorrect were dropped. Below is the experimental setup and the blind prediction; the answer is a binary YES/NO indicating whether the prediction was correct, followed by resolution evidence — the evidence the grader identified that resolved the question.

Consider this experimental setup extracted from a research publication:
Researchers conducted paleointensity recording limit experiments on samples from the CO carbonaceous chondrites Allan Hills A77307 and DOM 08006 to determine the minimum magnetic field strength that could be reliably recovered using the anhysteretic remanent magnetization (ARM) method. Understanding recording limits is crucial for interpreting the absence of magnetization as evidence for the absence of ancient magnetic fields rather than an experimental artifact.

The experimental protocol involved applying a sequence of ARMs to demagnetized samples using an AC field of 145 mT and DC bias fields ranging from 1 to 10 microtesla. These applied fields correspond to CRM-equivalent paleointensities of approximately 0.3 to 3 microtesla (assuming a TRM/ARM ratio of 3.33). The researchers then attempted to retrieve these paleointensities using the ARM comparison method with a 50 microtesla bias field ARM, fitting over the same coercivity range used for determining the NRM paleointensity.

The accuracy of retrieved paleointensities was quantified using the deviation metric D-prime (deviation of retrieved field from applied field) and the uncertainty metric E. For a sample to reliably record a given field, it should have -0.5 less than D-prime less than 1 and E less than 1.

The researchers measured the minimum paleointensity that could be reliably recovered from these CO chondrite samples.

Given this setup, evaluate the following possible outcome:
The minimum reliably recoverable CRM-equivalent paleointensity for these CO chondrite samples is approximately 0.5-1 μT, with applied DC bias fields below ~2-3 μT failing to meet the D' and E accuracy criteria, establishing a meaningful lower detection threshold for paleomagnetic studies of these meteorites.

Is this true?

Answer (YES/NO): YES